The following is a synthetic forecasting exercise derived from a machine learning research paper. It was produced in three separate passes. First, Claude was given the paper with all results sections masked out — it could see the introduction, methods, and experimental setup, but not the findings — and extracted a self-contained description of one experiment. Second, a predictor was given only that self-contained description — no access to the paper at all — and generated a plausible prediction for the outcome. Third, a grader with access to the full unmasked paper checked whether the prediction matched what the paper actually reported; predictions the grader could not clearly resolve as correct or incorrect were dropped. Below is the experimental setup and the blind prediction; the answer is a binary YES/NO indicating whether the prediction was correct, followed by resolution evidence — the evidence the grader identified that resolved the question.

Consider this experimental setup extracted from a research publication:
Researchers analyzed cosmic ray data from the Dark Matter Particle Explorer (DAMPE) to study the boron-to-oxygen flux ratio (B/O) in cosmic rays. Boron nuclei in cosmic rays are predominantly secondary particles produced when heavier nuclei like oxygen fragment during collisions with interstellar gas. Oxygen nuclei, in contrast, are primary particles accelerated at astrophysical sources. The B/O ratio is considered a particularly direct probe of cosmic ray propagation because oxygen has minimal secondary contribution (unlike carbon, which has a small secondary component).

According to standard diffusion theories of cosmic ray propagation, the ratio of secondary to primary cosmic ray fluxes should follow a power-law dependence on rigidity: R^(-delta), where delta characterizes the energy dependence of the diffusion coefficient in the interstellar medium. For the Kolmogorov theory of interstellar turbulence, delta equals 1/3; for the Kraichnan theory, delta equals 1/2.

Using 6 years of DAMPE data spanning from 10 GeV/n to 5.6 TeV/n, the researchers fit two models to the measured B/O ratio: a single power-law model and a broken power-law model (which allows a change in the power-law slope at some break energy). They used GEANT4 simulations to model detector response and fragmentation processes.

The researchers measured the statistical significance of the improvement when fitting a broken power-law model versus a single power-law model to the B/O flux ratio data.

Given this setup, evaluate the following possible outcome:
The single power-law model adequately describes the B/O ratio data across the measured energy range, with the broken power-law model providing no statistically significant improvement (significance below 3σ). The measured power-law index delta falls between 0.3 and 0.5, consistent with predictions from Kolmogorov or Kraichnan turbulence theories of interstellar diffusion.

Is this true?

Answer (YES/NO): NO